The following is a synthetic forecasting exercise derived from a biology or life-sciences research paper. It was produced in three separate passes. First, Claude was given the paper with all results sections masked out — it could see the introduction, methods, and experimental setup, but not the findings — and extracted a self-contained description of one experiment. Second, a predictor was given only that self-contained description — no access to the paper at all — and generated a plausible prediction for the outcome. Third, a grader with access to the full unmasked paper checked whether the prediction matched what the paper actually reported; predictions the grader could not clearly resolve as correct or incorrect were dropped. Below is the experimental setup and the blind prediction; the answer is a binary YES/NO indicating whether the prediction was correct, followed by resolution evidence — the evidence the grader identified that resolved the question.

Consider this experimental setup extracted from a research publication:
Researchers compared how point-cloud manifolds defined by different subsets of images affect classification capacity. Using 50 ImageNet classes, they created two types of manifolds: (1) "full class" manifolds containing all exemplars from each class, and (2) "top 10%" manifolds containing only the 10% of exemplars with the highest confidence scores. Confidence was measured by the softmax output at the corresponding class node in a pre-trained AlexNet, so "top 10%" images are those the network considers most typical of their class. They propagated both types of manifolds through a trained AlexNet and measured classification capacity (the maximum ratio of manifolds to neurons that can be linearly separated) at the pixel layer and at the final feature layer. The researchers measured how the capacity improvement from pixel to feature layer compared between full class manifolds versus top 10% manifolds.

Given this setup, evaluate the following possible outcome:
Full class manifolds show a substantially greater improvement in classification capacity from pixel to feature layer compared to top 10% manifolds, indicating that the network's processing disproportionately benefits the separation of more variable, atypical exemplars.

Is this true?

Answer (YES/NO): YES